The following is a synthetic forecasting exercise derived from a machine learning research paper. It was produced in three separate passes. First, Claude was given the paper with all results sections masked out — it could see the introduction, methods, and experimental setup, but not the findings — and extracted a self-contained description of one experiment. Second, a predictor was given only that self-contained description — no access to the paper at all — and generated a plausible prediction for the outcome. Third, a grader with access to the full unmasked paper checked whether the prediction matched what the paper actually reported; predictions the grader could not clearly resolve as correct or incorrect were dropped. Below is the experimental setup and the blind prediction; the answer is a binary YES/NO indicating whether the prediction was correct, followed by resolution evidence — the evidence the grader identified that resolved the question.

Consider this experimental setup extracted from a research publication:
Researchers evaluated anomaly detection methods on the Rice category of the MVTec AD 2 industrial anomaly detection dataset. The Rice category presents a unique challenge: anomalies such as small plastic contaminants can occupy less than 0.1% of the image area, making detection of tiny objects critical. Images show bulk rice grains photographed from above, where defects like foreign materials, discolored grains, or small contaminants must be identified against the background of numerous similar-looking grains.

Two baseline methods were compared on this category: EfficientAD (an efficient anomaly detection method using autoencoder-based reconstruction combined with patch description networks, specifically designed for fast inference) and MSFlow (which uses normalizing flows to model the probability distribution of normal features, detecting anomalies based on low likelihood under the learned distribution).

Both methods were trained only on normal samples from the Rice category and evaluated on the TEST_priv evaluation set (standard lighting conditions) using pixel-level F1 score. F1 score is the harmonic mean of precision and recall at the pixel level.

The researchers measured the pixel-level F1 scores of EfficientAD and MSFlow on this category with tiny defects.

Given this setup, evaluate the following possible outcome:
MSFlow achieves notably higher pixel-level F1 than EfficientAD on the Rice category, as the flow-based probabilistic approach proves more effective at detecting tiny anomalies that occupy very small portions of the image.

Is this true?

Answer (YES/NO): NO